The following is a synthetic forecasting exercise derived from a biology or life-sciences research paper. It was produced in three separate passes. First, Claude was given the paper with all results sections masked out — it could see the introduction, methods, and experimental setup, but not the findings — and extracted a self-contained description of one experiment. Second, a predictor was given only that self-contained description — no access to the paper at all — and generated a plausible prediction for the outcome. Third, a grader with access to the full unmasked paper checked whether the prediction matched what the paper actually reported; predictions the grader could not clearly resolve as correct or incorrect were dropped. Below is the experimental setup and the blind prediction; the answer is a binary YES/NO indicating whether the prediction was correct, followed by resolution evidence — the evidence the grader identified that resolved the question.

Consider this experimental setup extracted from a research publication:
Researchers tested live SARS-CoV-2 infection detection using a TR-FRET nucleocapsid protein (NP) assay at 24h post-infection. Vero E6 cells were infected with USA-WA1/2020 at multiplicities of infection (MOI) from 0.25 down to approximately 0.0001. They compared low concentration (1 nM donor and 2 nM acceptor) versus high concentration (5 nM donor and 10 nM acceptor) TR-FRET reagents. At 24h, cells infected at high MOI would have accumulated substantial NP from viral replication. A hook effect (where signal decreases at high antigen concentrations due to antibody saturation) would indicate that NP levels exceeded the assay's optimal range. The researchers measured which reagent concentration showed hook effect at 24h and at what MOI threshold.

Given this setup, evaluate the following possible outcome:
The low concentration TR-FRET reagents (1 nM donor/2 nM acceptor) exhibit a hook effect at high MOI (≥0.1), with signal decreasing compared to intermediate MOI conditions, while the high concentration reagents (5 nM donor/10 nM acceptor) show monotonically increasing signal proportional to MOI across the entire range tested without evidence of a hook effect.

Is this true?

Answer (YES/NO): NO